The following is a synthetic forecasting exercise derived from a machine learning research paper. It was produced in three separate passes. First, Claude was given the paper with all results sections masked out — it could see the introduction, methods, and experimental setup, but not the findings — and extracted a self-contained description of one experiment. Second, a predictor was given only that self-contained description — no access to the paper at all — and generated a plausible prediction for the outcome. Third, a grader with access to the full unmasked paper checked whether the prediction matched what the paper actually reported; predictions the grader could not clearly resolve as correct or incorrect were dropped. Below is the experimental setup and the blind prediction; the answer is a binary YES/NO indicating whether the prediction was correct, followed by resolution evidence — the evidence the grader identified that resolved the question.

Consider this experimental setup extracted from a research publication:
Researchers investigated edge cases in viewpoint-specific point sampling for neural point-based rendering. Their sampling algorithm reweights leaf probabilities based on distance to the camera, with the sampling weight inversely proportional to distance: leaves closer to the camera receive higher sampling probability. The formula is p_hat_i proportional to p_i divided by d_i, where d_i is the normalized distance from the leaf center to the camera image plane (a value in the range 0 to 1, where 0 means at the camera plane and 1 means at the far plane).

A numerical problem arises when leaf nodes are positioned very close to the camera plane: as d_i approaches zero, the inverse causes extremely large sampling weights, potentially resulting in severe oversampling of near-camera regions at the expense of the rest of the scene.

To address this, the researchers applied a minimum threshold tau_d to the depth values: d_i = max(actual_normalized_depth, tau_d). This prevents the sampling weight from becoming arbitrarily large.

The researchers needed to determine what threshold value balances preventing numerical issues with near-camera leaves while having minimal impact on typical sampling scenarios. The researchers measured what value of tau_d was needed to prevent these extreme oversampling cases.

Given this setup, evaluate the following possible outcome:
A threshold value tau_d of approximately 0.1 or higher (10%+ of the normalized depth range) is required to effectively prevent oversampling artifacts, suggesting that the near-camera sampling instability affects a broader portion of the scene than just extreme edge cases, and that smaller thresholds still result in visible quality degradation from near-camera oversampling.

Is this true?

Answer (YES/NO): NO